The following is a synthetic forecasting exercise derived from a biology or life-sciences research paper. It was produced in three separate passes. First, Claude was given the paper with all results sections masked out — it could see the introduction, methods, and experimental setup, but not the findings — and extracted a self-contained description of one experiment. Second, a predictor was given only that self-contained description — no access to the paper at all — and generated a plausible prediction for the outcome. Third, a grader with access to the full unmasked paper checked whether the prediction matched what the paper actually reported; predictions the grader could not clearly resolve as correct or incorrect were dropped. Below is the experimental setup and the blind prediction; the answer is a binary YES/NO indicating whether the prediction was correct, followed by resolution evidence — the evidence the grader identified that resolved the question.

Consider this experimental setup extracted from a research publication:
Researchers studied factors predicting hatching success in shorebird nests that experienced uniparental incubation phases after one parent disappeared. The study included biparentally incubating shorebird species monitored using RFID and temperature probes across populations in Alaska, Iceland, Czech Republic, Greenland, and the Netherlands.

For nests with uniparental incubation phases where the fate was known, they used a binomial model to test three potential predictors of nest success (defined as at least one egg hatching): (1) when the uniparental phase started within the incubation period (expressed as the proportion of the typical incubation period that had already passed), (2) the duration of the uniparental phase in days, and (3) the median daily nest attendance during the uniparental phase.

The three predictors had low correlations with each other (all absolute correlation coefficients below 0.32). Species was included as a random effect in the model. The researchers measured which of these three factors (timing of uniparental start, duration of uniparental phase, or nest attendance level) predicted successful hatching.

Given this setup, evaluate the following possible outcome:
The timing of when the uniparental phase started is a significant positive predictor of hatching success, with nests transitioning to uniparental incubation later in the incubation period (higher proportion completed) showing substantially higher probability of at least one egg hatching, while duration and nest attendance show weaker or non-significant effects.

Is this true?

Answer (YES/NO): NO